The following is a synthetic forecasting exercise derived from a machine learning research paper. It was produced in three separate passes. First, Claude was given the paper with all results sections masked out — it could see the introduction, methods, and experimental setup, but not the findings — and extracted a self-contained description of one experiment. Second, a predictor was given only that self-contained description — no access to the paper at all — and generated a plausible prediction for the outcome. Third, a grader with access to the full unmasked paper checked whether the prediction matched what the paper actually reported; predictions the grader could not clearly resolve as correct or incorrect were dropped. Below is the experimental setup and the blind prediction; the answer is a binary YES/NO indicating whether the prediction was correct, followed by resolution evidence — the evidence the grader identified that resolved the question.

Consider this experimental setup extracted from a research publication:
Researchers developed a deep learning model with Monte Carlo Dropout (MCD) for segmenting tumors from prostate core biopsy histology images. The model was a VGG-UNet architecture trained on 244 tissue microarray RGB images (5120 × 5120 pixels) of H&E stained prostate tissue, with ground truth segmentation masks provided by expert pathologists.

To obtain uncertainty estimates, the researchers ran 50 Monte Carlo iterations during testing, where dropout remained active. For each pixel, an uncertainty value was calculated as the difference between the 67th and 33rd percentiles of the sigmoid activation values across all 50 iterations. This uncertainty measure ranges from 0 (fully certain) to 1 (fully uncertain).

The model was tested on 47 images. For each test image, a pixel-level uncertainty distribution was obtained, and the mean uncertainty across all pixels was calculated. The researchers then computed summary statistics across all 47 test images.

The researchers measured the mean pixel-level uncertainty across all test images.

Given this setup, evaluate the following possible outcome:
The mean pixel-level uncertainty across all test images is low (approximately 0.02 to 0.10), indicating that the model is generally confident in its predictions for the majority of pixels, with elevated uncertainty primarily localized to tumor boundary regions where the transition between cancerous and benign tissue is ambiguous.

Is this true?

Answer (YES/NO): NO